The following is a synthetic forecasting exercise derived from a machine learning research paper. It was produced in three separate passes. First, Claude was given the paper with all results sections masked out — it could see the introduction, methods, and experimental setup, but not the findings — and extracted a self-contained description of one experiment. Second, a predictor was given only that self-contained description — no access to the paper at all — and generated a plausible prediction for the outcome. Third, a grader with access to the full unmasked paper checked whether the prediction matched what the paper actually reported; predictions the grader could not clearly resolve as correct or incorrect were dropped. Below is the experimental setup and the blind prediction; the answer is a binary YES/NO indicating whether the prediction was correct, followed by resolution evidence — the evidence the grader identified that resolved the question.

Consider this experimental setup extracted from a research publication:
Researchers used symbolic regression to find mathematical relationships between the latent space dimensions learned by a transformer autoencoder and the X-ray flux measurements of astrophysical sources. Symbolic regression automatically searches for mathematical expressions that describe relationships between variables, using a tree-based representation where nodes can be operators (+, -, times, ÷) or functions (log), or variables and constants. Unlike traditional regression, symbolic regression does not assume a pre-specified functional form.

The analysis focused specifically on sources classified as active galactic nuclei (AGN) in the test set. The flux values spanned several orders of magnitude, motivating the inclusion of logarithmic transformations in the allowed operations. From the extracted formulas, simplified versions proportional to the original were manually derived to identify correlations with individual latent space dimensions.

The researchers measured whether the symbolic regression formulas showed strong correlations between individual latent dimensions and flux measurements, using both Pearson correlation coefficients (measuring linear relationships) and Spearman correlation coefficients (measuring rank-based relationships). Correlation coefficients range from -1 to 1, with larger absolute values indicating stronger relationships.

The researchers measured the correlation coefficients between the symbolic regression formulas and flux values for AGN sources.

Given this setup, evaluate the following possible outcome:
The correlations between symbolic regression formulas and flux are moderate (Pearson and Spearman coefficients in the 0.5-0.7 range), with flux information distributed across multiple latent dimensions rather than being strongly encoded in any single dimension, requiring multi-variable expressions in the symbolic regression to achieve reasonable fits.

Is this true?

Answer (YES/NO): NO